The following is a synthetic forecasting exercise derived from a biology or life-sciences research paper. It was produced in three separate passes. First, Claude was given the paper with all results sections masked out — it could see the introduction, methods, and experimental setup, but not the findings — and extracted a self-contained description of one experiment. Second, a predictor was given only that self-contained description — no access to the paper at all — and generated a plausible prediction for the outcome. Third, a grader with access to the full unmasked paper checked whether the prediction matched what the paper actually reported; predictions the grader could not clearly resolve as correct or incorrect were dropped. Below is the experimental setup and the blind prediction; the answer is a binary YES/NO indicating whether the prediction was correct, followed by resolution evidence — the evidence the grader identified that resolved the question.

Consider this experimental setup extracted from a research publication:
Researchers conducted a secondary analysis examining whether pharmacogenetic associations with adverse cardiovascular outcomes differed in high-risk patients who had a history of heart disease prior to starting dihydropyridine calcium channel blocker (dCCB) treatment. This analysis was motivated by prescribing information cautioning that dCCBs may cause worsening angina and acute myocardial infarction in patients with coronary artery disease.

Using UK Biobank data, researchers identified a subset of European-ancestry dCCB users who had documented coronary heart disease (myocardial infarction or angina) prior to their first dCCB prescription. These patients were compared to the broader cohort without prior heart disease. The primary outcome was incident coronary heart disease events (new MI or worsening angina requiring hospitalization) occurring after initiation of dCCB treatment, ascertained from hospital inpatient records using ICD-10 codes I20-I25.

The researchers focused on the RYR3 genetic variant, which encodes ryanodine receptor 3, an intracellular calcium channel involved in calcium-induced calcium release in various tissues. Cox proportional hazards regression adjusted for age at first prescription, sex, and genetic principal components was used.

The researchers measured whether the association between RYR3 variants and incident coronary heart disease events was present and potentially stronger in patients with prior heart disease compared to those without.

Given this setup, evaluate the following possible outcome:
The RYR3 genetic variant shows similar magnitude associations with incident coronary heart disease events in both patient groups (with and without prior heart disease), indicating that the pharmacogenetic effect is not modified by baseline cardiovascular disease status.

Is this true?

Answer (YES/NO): NO